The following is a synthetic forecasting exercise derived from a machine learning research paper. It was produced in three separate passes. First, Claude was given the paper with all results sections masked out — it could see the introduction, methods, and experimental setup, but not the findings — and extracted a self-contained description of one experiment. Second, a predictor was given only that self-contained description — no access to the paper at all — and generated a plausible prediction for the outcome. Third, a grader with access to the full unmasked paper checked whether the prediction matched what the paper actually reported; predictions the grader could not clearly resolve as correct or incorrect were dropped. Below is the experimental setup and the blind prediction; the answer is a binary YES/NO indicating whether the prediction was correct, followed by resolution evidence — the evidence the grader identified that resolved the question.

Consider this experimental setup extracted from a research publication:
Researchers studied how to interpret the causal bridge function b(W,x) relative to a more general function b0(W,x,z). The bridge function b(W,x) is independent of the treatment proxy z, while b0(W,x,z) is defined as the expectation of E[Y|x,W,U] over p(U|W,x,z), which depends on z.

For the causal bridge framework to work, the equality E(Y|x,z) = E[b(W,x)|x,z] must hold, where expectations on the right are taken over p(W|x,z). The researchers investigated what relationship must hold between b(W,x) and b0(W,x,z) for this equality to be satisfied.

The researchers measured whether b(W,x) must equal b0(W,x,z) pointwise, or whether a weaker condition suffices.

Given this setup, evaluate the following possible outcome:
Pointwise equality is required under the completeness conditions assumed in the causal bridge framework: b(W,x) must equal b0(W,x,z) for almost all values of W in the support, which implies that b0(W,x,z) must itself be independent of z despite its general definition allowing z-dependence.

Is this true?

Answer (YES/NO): NO